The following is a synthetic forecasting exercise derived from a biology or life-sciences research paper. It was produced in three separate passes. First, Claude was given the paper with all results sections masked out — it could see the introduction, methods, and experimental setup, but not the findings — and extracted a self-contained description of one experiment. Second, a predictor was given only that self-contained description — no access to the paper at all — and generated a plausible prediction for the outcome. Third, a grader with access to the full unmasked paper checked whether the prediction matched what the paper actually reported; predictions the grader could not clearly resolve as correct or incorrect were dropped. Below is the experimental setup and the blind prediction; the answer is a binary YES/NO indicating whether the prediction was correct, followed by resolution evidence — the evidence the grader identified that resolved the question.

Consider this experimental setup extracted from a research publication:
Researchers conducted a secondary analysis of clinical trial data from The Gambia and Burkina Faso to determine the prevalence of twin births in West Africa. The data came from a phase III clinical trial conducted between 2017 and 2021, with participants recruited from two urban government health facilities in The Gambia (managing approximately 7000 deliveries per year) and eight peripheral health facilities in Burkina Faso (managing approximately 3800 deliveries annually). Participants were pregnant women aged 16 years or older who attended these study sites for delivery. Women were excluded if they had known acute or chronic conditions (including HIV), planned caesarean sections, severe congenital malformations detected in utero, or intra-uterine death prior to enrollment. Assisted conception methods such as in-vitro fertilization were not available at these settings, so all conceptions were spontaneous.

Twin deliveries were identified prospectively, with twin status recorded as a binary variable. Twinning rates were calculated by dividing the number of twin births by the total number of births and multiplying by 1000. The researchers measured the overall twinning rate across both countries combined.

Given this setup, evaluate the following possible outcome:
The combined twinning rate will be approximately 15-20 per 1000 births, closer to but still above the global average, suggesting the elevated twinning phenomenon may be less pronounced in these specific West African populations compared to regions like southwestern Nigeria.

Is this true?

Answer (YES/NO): NO